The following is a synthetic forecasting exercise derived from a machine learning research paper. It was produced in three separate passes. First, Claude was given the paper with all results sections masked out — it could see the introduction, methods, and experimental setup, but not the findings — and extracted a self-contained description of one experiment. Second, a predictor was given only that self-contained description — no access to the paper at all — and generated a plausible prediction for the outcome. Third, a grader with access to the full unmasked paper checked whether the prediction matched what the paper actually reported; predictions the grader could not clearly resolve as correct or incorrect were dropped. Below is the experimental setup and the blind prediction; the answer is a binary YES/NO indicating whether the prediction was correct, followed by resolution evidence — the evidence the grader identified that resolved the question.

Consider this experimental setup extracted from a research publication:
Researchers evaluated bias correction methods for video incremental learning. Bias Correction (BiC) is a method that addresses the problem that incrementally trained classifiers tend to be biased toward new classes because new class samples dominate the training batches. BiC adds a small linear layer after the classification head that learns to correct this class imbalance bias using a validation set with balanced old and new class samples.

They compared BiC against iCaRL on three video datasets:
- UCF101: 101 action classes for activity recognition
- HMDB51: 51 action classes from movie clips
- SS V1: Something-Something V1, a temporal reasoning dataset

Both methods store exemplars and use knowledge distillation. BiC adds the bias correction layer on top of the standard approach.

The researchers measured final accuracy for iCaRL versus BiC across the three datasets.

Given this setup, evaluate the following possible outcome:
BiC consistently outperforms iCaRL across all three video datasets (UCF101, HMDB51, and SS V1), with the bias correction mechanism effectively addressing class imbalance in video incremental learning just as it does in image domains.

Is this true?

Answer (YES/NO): NO